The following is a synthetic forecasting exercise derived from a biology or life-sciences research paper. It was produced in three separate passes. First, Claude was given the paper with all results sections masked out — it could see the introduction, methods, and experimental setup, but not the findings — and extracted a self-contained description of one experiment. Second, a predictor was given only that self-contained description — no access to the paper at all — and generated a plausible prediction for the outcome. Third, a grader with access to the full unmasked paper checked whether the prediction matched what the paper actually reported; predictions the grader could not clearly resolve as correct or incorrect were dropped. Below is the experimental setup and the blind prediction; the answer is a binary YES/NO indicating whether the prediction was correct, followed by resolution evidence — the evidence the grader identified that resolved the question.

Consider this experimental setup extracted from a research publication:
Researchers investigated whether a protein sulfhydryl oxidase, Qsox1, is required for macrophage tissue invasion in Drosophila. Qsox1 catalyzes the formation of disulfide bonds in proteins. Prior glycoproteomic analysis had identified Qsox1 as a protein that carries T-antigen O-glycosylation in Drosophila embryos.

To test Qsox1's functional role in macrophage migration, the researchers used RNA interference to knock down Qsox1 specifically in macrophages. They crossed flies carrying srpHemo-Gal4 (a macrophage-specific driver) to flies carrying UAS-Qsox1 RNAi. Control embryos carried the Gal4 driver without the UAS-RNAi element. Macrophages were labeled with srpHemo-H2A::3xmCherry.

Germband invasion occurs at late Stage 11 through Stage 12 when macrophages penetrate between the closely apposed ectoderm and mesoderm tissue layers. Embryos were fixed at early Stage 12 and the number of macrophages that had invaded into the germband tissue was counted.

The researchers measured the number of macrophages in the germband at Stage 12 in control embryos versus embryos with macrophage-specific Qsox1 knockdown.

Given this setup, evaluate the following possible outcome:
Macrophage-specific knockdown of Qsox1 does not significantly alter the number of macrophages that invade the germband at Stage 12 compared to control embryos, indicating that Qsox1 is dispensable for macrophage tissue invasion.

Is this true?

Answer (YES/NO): NO